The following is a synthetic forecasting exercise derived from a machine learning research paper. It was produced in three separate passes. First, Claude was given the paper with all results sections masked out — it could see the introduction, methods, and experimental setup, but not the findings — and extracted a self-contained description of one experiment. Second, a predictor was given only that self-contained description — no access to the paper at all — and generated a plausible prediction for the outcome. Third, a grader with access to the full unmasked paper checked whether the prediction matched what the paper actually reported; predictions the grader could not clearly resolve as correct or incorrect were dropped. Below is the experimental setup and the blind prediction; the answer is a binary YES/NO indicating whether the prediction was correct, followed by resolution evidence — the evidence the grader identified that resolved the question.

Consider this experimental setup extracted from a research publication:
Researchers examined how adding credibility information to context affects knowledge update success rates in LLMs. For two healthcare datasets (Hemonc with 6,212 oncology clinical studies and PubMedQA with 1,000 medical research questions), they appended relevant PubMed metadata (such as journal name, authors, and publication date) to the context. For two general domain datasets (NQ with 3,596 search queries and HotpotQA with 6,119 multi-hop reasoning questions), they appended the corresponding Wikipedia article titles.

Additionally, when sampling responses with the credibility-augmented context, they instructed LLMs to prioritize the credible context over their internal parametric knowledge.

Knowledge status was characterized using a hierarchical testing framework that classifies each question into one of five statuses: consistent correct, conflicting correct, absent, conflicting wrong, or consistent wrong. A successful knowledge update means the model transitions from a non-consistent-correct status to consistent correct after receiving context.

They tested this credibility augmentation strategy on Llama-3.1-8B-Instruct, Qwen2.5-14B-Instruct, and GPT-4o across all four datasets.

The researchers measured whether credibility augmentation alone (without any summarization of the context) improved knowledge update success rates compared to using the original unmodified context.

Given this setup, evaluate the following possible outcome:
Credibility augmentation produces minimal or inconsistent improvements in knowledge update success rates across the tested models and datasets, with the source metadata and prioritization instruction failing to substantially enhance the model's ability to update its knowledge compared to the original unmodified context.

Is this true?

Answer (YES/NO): NO